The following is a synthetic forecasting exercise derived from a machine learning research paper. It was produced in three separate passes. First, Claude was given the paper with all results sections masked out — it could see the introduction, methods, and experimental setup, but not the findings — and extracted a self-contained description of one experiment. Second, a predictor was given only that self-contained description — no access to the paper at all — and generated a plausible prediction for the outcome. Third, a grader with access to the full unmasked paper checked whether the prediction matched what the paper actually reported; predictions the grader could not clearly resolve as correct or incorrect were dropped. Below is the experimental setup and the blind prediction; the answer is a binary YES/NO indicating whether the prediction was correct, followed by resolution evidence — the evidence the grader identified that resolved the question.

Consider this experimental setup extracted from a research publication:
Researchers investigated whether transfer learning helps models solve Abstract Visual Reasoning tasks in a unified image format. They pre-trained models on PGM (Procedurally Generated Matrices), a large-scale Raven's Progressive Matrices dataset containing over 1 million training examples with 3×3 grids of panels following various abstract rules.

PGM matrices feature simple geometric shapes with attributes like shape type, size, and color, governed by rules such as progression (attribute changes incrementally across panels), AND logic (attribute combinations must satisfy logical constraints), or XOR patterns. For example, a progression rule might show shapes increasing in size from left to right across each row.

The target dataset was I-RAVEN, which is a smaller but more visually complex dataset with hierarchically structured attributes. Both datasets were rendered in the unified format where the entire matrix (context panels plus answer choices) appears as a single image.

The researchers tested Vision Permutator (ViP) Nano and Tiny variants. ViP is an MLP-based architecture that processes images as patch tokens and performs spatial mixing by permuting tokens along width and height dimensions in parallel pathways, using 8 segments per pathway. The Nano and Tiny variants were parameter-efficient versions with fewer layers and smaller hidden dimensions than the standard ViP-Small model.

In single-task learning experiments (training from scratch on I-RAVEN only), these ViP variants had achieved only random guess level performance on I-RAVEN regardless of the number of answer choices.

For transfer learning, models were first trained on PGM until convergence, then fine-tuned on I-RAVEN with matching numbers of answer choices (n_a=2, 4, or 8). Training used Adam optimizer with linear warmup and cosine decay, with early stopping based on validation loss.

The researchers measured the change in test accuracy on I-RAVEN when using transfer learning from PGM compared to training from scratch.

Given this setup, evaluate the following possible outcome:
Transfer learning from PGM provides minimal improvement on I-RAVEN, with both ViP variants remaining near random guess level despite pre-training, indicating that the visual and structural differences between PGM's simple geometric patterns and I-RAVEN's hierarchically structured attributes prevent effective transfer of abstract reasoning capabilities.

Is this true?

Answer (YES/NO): NO